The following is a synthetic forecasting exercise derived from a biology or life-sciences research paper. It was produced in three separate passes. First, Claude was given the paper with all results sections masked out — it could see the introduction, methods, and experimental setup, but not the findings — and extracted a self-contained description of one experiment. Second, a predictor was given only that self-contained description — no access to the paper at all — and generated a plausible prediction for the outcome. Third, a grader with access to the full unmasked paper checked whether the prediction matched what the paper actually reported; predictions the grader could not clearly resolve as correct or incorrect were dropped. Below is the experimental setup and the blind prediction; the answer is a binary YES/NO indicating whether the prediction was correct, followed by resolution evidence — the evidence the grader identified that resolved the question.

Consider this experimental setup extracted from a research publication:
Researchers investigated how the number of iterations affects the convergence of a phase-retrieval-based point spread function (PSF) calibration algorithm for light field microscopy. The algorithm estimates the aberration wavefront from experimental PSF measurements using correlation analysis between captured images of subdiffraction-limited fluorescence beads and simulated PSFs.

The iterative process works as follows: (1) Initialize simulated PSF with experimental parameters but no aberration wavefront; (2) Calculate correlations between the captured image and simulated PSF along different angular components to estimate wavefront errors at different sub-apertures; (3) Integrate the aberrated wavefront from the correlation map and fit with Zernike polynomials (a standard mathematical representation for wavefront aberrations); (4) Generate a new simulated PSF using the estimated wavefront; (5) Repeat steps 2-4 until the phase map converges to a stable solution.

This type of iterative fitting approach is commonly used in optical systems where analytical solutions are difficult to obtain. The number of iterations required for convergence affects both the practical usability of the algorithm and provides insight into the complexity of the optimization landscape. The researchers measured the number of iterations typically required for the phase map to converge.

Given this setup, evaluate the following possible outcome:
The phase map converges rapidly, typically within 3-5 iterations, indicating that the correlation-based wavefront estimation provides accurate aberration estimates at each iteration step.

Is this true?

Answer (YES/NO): YES